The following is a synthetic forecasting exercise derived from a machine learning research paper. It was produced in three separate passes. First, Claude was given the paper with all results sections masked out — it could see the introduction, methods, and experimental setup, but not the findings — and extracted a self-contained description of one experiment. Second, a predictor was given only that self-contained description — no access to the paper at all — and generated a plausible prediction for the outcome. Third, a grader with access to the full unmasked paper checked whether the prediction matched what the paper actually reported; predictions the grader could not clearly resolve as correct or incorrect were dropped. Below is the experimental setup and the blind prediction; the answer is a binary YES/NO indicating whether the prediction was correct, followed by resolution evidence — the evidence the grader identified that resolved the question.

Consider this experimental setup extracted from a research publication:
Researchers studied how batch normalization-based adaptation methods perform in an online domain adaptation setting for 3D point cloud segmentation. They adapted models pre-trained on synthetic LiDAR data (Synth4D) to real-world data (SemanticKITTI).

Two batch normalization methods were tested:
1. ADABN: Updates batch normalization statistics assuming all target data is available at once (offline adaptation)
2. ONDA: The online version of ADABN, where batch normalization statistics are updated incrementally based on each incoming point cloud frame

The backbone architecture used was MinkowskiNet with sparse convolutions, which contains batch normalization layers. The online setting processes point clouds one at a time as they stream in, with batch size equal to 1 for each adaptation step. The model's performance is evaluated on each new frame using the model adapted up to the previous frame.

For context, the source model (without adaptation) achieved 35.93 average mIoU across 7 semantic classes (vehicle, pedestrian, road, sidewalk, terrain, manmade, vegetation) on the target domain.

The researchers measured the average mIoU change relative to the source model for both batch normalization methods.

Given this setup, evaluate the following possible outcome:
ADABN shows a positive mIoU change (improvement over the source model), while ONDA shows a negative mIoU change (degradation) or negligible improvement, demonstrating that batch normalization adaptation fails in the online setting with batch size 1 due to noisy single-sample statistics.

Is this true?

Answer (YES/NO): NO